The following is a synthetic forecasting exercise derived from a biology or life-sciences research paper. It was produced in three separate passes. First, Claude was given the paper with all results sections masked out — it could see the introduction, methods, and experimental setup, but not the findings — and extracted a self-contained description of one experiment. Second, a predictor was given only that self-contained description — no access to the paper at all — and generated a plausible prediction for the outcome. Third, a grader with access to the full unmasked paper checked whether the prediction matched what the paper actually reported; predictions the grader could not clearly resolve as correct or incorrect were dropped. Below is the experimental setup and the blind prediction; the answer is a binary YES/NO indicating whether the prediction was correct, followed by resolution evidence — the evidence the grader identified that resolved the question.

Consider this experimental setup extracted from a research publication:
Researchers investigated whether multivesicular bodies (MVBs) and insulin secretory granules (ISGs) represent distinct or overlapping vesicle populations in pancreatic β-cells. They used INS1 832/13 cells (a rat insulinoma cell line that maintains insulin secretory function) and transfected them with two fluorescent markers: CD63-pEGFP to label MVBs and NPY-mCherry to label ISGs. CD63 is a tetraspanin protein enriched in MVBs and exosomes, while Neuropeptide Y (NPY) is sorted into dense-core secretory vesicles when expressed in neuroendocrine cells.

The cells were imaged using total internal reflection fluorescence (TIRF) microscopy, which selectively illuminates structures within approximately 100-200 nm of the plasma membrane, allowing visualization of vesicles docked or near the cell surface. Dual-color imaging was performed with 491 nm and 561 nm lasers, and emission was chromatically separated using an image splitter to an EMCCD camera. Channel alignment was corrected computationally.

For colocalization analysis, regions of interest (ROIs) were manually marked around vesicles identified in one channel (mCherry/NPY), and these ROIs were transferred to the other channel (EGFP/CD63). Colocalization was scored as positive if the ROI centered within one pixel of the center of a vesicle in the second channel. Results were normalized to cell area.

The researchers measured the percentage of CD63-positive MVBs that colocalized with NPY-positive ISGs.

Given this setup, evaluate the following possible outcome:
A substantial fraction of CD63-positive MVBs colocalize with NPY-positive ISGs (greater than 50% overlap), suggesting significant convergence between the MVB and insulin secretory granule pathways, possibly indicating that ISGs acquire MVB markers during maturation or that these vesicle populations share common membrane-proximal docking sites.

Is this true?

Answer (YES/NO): NO